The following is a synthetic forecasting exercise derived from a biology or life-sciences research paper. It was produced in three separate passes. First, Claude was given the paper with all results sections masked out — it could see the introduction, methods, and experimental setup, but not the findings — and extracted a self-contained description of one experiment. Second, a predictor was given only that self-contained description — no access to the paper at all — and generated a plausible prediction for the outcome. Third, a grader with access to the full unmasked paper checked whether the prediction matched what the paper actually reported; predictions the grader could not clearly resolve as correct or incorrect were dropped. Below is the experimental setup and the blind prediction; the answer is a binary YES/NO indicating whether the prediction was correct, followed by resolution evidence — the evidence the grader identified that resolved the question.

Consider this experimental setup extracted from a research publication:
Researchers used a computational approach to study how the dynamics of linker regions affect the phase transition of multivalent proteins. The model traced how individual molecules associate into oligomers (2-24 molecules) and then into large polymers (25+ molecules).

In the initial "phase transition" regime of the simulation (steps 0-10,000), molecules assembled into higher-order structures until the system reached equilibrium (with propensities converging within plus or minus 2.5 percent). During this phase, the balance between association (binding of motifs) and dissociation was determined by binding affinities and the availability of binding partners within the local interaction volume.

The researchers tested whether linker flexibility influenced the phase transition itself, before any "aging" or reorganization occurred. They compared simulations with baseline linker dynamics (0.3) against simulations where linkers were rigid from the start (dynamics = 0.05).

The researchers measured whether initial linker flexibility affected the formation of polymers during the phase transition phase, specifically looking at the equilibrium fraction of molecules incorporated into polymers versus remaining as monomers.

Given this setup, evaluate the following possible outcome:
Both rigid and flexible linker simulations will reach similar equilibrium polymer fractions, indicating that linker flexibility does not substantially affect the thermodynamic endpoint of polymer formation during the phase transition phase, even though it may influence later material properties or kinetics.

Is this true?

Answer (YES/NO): NO